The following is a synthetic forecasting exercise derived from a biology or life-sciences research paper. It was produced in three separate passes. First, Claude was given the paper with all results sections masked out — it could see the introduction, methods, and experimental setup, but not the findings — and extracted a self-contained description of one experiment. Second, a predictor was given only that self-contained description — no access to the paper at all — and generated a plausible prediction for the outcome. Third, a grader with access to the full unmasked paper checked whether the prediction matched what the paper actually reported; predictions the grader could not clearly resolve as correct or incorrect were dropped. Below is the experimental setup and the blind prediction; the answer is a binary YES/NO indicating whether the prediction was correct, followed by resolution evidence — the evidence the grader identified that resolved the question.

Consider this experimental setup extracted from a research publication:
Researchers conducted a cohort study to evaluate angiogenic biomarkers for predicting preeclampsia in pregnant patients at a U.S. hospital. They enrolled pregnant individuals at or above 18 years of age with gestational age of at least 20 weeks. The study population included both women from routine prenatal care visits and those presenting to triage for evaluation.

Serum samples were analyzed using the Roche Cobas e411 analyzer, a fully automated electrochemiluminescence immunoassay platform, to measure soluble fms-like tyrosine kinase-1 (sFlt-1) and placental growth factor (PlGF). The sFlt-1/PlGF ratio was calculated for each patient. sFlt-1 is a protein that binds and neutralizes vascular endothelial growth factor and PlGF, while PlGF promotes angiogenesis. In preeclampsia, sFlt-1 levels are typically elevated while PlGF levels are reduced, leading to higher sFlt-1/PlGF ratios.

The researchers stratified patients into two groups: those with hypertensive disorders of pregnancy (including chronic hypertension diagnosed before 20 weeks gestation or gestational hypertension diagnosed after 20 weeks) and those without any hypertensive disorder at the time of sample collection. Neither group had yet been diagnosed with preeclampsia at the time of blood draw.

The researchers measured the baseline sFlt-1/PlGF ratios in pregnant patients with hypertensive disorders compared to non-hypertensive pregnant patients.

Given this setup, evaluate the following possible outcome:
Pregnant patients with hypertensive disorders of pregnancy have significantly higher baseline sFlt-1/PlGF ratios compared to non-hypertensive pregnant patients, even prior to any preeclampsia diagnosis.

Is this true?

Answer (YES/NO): YES